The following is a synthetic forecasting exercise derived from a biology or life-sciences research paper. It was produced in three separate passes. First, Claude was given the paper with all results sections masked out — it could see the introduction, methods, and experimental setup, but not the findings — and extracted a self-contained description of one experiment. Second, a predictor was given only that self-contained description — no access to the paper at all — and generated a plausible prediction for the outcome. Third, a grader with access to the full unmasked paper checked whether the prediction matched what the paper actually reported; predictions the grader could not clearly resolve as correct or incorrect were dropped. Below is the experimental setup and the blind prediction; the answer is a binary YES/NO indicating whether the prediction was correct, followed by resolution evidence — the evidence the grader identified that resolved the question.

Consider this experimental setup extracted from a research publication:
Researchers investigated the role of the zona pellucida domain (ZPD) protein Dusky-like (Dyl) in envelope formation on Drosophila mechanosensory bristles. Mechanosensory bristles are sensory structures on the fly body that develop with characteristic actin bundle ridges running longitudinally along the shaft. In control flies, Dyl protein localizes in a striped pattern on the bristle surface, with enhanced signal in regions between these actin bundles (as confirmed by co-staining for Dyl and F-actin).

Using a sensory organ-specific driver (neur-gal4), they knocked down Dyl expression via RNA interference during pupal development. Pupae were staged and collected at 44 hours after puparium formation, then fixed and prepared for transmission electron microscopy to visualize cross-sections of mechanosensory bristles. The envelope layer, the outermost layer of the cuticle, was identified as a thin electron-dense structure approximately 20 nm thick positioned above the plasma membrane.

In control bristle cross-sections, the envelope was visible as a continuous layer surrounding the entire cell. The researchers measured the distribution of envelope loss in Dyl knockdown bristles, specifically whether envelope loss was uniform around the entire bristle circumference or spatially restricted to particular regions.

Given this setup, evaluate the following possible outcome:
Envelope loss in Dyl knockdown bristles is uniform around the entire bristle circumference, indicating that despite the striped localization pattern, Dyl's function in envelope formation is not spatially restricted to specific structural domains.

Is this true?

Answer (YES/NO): NO